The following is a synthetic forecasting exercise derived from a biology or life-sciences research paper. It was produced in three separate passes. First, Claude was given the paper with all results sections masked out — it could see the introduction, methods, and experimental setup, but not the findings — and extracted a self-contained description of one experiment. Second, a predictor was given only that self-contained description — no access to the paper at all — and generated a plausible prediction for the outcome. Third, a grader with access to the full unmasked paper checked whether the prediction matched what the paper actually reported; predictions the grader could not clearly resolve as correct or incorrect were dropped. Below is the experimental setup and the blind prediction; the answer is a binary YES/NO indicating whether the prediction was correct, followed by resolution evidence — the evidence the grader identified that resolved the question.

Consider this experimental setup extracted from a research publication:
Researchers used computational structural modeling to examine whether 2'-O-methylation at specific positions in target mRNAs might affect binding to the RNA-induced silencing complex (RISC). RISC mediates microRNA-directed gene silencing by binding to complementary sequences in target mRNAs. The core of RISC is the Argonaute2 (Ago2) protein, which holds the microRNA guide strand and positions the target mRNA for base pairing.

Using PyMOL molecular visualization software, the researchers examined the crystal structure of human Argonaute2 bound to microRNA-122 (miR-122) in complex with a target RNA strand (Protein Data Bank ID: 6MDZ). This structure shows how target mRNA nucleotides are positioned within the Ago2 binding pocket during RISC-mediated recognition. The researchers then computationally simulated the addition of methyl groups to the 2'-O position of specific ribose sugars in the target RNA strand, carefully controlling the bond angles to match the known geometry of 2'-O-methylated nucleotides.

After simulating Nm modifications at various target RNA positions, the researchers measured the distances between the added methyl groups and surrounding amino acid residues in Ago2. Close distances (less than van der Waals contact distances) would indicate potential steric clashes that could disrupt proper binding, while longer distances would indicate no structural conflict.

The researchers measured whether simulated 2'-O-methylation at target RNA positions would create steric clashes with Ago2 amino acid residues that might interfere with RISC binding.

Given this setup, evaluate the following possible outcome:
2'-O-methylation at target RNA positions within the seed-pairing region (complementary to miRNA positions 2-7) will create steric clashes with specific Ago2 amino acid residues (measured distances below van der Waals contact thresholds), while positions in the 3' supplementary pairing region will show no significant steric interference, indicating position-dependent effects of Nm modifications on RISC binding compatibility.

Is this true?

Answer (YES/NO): NO